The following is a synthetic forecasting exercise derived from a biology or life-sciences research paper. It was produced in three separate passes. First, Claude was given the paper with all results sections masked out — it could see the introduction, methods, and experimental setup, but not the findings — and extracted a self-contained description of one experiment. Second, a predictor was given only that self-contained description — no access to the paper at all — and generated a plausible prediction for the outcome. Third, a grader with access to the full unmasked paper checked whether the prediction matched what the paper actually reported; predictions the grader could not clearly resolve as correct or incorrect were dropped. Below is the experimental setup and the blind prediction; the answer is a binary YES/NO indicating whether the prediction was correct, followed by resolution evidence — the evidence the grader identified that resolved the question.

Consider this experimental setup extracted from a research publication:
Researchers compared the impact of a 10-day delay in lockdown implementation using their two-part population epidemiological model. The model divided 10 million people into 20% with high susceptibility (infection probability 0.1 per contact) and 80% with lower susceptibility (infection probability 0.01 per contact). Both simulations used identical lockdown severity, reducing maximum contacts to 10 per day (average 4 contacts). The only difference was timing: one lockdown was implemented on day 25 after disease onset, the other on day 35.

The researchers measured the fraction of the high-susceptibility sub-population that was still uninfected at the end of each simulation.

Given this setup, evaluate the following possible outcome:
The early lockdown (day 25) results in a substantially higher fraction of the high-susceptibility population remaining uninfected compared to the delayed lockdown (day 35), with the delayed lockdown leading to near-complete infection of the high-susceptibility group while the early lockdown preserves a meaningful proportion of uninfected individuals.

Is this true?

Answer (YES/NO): NO